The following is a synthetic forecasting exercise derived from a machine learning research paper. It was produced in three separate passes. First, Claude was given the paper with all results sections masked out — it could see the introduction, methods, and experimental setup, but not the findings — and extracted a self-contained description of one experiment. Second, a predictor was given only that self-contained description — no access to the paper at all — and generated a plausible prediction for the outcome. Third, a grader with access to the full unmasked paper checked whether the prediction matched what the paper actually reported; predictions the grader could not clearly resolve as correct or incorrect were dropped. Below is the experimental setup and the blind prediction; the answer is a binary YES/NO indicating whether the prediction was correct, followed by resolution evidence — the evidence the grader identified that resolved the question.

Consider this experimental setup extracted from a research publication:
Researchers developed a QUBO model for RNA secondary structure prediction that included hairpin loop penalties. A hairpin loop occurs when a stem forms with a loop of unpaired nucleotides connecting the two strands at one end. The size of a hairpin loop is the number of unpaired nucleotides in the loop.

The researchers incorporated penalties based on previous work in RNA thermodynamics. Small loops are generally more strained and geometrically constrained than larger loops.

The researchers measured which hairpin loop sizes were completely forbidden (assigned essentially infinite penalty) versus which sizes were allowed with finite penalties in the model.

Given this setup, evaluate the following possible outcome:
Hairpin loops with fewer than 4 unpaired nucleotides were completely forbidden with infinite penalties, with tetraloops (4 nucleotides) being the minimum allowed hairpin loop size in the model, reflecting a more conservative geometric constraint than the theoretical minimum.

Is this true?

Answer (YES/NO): NO